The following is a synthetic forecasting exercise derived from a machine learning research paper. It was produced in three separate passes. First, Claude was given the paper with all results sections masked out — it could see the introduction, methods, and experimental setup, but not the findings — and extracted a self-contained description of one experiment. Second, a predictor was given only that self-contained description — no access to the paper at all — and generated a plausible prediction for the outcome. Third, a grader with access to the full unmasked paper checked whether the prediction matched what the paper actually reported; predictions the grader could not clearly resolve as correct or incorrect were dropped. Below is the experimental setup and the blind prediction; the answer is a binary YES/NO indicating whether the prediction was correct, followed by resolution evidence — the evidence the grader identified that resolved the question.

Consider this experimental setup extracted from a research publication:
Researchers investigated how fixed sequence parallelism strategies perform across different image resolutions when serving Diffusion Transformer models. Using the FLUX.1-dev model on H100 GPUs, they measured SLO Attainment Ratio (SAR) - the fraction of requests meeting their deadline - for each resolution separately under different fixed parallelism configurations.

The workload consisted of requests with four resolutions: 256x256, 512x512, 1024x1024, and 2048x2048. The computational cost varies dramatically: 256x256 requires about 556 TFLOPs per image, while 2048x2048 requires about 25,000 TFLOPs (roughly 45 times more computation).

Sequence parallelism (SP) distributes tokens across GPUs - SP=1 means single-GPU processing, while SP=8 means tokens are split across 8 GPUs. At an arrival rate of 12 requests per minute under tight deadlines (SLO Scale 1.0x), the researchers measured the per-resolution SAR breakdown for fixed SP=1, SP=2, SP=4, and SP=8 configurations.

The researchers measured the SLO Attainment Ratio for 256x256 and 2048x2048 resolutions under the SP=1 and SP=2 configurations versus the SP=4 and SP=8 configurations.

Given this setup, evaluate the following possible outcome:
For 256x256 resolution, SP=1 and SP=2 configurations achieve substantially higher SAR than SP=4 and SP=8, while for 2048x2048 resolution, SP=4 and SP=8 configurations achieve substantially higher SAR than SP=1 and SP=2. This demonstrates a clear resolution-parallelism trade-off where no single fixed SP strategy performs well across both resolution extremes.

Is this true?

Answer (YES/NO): YES